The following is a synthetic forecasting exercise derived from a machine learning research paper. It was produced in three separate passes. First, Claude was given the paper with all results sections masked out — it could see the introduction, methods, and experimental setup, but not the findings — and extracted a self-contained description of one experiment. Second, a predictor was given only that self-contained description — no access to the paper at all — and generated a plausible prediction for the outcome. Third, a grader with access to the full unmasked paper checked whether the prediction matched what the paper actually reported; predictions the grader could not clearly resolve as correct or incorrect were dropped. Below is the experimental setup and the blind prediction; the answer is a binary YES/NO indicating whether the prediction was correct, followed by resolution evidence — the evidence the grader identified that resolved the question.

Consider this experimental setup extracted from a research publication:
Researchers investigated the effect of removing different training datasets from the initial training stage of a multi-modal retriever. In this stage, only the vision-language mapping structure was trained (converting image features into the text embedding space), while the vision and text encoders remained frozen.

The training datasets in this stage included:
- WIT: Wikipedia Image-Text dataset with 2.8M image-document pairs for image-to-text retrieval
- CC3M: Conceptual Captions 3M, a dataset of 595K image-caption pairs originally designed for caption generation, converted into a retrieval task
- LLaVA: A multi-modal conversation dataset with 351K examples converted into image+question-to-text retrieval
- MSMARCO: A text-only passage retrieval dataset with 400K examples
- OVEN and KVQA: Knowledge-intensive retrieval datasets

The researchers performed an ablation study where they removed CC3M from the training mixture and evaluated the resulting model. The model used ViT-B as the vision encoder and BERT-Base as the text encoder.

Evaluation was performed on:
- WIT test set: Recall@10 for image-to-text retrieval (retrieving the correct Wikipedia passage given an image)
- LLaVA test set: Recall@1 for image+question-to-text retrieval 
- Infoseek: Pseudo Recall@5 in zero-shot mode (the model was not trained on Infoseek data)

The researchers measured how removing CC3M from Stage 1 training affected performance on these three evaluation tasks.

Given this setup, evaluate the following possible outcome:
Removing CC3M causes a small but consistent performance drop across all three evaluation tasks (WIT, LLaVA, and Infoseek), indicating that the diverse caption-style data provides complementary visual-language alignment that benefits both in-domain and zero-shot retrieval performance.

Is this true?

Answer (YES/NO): NO